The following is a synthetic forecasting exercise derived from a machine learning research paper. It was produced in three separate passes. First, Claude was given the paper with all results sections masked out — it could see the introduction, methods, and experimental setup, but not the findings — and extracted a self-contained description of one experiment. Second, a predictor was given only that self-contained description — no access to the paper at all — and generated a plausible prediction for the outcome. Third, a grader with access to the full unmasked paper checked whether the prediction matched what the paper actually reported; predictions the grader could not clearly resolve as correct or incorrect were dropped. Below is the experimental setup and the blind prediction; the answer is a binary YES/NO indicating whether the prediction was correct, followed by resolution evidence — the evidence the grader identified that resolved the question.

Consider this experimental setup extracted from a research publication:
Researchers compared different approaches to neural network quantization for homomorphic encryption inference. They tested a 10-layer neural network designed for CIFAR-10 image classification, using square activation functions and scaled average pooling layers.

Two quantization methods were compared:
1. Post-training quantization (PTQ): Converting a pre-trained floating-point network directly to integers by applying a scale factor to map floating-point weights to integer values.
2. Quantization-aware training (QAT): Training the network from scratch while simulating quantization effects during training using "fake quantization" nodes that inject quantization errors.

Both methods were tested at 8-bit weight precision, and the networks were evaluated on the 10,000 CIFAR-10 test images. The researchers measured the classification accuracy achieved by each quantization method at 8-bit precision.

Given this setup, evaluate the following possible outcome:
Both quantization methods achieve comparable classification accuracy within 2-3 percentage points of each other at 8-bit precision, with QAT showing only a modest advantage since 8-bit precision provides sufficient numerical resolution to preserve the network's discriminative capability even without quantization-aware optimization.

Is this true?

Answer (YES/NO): NO